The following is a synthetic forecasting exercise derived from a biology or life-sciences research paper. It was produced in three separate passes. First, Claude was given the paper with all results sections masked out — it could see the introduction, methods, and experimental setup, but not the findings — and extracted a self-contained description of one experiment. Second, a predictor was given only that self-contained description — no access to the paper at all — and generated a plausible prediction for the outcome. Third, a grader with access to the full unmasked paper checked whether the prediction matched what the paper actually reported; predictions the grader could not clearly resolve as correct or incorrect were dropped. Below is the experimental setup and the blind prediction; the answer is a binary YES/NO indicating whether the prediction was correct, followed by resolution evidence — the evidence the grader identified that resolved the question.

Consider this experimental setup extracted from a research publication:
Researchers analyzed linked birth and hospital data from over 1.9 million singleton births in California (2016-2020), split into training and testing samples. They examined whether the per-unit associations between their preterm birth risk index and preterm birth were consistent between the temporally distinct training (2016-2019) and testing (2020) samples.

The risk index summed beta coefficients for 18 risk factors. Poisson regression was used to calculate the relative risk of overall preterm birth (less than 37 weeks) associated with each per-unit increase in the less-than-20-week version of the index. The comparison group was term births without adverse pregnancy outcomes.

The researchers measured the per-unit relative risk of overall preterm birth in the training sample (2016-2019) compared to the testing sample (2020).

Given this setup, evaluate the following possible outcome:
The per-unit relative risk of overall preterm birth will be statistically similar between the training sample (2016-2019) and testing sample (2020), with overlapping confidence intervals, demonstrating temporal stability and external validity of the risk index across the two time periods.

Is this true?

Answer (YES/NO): YES